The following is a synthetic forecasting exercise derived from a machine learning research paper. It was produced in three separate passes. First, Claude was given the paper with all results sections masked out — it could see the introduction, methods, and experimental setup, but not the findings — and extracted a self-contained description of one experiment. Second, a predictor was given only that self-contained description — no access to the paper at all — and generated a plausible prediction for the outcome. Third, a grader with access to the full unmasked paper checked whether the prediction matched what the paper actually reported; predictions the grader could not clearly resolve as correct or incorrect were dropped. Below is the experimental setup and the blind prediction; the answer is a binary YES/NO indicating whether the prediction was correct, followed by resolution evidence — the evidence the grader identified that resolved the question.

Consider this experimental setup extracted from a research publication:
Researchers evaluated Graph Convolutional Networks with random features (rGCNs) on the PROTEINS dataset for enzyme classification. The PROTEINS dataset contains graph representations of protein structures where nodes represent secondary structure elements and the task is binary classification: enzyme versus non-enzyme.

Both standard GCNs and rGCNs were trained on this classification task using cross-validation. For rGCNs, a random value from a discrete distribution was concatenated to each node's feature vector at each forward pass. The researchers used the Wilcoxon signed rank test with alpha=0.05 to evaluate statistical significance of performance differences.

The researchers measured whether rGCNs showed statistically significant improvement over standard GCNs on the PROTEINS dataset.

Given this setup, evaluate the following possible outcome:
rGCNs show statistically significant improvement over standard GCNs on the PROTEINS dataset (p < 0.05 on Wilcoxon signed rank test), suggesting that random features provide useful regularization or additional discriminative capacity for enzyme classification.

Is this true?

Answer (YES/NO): YES